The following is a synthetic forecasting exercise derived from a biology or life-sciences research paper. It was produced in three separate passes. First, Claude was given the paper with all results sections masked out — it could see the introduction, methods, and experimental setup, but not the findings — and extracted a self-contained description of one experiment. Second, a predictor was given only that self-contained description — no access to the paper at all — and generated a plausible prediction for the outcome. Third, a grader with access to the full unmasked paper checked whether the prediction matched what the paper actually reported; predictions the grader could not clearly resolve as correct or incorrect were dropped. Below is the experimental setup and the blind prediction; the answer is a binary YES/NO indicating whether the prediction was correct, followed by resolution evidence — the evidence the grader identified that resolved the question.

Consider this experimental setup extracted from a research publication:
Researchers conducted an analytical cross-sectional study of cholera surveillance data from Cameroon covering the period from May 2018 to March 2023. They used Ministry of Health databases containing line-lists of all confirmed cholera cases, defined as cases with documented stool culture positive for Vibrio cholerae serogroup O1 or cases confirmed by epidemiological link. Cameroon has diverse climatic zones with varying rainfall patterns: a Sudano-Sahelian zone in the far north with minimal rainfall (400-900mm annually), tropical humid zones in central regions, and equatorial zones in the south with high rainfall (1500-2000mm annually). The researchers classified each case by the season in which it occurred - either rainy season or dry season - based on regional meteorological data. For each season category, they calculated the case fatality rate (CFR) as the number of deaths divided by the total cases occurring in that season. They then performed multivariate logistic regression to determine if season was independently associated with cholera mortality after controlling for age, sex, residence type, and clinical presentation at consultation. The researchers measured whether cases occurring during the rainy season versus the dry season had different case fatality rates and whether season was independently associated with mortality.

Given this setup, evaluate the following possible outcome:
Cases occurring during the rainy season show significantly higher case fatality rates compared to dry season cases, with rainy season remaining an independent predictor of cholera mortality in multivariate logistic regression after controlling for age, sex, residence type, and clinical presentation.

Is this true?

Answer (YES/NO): NO